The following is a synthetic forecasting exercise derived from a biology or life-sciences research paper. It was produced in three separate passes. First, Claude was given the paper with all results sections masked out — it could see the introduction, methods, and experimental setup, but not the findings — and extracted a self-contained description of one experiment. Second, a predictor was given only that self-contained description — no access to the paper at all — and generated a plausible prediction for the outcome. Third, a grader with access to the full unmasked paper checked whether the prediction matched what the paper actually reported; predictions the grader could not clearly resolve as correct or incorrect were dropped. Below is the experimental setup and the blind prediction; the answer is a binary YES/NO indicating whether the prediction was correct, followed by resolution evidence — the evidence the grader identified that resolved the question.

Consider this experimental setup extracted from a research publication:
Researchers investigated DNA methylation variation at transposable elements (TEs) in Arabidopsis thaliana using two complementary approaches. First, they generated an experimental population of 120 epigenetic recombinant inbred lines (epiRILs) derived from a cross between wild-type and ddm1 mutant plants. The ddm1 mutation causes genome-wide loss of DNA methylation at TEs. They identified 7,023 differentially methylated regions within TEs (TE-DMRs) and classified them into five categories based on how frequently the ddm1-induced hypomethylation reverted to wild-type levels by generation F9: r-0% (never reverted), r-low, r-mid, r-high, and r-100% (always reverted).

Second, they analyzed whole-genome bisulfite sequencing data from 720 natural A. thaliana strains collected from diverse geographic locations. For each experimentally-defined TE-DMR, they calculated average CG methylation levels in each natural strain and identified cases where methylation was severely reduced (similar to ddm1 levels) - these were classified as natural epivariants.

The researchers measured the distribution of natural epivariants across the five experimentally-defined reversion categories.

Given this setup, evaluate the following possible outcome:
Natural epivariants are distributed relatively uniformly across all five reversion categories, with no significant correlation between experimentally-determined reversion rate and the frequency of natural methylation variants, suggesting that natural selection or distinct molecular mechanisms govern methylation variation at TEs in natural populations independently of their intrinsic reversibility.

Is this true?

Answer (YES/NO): NO